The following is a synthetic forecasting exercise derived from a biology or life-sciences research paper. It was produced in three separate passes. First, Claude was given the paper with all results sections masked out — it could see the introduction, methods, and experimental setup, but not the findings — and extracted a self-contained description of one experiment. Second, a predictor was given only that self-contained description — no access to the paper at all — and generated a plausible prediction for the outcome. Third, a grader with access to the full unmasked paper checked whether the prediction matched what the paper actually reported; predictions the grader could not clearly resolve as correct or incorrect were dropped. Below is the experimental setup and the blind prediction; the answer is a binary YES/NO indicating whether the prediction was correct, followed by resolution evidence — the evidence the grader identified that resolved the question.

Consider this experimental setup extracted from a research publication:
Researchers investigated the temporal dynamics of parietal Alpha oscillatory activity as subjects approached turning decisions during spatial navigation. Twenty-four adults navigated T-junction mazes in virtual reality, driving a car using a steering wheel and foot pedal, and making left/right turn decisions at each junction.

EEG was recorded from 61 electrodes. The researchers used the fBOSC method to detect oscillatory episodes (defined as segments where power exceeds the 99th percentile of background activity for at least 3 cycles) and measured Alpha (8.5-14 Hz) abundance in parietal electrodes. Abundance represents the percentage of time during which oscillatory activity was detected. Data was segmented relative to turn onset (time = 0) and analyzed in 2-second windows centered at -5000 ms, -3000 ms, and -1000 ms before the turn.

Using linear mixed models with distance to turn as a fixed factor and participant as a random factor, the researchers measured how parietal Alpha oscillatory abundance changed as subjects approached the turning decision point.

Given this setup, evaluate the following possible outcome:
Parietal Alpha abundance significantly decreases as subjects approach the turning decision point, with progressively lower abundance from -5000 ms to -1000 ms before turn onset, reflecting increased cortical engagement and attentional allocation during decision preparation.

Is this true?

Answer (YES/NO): YES